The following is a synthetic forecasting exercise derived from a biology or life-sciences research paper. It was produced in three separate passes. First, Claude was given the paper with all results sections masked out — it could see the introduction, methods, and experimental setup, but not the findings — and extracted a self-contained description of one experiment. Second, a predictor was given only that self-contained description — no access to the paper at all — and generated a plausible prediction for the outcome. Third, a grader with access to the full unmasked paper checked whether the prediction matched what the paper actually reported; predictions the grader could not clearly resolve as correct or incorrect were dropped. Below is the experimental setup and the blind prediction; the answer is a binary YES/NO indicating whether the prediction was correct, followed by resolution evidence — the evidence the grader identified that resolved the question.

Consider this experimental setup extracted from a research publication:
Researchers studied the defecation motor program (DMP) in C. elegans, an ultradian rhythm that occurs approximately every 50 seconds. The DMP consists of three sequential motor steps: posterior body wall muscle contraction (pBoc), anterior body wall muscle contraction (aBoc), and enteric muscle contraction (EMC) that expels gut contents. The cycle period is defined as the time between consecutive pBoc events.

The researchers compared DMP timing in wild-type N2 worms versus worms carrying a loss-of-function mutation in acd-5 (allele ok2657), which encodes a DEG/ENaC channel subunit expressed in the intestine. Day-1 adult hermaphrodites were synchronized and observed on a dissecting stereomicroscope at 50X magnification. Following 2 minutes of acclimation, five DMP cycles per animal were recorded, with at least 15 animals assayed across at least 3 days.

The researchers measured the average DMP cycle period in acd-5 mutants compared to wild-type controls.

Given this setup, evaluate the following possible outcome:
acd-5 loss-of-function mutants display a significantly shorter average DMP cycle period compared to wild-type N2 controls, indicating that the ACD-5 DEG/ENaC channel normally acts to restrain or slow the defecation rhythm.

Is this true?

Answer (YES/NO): NO